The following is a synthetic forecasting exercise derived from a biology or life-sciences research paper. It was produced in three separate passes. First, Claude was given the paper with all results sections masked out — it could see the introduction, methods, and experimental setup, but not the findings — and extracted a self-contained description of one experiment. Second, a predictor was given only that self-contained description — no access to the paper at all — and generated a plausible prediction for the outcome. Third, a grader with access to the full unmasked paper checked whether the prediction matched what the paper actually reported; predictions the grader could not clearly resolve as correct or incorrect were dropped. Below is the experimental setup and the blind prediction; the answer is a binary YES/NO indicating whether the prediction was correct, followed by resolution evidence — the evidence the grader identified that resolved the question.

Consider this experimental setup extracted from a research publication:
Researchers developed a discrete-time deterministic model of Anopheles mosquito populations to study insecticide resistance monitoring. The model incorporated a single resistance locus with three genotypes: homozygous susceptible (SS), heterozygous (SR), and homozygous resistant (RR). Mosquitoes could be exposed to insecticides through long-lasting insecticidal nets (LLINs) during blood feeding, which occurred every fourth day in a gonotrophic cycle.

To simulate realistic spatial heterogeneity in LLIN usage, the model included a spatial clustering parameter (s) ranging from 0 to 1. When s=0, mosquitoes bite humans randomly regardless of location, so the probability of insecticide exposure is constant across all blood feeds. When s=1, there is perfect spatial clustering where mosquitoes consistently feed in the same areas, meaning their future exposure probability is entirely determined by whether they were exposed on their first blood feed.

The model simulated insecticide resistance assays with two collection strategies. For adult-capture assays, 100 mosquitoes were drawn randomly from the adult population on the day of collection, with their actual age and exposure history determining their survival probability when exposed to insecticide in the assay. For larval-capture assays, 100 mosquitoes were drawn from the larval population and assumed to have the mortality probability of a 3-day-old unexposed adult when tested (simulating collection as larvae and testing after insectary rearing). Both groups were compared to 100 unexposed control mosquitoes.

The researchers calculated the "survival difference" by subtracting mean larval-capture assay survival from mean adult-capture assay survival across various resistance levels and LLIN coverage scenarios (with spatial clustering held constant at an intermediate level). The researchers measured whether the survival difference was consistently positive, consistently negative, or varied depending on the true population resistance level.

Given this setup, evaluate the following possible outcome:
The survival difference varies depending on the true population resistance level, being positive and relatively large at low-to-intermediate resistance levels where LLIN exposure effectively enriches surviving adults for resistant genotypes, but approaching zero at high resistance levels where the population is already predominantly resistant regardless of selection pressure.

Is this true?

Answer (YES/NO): NO